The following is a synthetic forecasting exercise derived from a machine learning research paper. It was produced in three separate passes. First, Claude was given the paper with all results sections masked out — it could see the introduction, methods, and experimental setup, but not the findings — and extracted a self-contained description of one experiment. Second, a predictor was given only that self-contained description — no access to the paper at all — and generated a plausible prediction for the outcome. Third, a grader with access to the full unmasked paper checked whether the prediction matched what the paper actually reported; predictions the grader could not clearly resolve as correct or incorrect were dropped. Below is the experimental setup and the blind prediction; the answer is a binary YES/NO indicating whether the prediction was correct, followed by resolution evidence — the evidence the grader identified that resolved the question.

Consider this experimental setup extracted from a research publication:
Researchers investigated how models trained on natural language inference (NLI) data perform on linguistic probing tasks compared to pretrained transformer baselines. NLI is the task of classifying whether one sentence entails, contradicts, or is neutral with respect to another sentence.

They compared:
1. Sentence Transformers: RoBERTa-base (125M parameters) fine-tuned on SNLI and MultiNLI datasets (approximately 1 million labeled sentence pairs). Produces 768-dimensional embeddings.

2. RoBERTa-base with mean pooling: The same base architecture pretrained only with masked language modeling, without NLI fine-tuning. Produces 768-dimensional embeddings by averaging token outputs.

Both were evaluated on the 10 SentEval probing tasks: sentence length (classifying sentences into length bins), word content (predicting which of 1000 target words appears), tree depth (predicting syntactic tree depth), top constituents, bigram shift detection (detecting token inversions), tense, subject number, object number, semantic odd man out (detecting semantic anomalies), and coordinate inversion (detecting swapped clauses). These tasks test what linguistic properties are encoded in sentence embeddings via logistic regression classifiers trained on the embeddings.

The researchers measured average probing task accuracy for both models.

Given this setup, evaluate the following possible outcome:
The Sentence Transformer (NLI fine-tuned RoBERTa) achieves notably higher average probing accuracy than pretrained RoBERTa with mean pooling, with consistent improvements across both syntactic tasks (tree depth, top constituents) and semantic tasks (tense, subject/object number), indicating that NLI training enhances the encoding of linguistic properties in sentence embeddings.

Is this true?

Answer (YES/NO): NO